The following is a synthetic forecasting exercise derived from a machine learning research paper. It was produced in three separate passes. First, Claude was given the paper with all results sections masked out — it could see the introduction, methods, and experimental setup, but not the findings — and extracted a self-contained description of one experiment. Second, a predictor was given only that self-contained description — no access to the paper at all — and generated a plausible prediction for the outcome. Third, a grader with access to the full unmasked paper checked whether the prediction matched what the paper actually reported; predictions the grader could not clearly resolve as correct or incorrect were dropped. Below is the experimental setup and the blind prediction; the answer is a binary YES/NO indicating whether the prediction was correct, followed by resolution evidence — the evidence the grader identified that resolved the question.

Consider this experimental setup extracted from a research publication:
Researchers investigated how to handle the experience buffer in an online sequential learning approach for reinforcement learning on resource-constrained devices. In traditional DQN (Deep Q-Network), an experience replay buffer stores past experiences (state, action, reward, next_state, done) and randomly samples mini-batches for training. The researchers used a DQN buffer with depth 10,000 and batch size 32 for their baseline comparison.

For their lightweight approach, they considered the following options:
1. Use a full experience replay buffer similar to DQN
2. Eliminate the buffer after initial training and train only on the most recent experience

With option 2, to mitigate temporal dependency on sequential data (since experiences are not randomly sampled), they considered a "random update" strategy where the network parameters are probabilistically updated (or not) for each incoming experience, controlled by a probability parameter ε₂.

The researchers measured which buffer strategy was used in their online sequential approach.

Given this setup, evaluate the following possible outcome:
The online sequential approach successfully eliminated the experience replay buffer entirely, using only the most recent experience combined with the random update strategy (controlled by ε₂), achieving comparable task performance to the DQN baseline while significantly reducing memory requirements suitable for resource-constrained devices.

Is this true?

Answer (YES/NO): NO